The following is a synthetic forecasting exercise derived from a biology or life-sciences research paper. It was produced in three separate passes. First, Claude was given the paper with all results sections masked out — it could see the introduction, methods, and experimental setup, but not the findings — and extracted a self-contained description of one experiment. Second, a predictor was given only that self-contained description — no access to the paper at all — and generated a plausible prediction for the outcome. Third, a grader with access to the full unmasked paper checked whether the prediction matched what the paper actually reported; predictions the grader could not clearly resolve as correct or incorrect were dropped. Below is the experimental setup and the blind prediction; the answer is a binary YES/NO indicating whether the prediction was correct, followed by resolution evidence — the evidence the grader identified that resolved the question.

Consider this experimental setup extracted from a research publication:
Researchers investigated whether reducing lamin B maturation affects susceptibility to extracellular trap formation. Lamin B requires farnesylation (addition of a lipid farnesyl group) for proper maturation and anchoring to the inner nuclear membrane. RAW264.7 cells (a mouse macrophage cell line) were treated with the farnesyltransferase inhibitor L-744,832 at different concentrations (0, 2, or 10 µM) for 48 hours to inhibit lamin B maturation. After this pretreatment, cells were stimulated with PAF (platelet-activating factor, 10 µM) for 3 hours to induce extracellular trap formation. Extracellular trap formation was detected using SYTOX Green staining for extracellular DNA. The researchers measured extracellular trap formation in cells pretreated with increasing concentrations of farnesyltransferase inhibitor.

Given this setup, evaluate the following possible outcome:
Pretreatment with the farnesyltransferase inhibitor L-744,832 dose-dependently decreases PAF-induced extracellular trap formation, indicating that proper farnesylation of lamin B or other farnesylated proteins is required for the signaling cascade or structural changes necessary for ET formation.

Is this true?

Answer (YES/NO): NO